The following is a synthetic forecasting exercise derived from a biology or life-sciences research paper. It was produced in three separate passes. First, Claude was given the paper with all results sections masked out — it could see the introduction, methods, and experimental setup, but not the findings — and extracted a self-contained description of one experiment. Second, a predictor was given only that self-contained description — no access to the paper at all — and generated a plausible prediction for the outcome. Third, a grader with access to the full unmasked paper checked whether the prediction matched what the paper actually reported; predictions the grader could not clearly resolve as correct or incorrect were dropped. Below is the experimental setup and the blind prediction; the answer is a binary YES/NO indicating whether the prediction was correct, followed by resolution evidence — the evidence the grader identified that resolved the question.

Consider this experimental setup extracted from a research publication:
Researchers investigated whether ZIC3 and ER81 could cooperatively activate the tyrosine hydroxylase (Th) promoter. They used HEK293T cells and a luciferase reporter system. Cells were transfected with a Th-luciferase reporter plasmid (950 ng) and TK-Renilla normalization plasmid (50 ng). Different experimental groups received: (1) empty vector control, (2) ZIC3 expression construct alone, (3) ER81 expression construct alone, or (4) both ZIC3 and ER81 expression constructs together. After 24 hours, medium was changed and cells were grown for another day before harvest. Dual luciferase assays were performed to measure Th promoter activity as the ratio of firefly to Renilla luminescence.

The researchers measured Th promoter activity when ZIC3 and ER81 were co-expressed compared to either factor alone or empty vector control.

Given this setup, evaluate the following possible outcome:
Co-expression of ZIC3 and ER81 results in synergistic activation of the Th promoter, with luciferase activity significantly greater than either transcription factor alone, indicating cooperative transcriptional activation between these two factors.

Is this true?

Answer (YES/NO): YES